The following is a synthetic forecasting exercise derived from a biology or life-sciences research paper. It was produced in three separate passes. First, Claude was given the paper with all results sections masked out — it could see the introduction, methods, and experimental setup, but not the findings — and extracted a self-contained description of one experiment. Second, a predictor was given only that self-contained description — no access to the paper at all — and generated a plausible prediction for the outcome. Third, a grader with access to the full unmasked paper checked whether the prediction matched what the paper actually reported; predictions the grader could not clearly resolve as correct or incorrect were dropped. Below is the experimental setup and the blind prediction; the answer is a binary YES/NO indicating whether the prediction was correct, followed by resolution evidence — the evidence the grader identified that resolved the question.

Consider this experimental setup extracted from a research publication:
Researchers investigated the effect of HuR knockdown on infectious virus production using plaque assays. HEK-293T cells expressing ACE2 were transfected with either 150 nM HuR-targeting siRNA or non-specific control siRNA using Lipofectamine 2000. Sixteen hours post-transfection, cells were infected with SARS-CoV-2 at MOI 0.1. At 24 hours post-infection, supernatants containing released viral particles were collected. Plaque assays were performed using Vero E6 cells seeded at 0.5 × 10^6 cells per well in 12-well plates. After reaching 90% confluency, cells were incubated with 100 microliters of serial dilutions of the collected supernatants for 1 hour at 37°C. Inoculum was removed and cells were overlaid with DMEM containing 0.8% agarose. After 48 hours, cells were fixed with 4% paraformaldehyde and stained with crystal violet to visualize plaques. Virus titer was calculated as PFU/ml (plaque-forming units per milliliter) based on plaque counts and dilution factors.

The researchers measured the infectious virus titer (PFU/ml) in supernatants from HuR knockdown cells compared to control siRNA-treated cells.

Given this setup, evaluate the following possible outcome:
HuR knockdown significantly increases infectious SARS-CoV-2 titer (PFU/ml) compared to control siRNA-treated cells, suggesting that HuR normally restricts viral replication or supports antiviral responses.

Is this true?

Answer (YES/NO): NO